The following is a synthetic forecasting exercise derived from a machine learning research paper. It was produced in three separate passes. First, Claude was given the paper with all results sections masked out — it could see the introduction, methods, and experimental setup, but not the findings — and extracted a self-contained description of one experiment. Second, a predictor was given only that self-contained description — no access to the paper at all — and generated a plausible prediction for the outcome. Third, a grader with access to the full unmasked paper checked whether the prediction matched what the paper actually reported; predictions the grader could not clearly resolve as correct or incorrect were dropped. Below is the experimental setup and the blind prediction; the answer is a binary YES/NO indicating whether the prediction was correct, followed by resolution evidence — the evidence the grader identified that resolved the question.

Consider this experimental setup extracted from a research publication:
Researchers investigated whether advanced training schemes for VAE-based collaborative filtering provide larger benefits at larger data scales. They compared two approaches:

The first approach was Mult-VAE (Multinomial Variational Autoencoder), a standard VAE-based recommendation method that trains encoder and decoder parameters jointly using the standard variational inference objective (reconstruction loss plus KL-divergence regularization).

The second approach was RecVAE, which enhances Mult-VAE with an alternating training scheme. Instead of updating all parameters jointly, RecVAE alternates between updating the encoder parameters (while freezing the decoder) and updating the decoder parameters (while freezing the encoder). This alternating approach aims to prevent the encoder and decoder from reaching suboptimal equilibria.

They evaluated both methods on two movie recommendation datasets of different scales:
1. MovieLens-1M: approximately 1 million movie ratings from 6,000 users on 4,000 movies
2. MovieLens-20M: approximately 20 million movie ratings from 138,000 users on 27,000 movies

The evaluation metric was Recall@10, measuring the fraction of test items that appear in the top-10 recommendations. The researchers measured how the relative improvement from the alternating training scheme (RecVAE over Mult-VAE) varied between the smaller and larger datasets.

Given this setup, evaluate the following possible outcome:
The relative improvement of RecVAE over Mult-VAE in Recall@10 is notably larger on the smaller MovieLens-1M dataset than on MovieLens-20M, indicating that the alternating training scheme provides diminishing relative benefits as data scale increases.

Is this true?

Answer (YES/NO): YES